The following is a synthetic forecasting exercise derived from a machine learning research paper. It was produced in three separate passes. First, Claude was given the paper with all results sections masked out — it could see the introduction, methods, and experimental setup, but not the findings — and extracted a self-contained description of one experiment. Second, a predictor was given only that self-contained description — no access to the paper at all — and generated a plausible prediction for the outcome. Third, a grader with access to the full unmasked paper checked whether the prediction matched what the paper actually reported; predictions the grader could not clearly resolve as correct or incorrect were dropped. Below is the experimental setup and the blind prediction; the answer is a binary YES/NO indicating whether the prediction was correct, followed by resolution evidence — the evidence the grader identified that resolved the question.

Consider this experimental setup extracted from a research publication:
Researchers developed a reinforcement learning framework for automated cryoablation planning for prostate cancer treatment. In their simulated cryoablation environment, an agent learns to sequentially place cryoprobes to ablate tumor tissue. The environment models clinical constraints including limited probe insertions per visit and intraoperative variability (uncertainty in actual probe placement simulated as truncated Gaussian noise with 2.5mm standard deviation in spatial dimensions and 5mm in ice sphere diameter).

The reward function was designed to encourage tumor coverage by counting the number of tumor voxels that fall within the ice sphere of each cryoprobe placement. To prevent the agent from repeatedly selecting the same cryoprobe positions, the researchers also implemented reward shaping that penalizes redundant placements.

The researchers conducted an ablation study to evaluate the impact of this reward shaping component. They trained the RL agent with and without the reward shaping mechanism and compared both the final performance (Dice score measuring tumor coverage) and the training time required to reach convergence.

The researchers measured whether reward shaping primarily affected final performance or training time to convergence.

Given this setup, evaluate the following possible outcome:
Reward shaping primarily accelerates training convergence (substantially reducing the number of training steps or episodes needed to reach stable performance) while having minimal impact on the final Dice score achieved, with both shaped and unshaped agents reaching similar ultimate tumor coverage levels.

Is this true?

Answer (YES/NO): YES